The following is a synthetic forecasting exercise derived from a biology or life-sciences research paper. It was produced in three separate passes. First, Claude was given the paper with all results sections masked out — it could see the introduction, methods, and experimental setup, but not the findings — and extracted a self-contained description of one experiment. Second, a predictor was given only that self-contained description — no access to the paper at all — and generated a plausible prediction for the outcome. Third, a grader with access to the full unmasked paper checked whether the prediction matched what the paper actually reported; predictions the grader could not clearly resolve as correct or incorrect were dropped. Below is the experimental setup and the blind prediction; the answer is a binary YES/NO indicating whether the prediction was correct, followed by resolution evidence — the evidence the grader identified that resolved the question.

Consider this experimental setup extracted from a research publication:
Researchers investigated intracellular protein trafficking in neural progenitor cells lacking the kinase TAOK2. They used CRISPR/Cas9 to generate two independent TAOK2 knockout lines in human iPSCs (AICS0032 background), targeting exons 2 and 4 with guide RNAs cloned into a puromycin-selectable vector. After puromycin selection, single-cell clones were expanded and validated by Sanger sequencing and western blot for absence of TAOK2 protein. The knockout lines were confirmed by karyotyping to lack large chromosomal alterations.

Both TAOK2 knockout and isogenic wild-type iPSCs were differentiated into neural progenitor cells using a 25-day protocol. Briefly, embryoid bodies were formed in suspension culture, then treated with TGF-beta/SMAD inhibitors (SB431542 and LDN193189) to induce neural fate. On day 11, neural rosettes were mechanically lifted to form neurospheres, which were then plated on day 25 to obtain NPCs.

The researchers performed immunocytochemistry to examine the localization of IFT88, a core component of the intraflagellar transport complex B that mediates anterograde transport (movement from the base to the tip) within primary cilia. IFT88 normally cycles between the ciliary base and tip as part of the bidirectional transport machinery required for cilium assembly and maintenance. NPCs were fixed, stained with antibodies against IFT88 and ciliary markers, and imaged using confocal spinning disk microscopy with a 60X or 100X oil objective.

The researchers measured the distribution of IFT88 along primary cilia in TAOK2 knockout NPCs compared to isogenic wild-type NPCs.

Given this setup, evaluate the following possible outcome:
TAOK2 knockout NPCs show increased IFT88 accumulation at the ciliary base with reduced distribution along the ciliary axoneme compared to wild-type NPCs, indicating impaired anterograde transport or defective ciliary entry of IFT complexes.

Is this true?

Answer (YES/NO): NO